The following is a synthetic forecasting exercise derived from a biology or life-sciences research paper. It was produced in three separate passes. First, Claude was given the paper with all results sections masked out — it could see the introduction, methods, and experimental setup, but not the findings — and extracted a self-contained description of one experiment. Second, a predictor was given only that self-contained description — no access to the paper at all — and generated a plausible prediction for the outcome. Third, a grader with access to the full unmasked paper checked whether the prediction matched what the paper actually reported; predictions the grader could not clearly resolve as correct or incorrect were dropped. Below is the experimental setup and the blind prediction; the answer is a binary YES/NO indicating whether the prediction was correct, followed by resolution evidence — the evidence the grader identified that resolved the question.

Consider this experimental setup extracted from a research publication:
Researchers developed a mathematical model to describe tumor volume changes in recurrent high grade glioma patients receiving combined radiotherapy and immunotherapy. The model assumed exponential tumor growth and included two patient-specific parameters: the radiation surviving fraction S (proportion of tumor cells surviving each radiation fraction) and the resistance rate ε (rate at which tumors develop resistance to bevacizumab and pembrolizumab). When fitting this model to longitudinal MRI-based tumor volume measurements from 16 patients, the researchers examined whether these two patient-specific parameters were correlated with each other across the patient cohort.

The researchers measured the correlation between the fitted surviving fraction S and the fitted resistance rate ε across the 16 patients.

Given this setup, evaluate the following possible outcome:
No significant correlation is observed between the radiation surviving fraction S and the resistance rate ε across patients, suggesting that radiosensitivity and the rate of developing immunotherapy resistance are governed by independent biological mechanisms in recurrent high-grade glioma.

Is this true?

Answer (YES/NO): NO